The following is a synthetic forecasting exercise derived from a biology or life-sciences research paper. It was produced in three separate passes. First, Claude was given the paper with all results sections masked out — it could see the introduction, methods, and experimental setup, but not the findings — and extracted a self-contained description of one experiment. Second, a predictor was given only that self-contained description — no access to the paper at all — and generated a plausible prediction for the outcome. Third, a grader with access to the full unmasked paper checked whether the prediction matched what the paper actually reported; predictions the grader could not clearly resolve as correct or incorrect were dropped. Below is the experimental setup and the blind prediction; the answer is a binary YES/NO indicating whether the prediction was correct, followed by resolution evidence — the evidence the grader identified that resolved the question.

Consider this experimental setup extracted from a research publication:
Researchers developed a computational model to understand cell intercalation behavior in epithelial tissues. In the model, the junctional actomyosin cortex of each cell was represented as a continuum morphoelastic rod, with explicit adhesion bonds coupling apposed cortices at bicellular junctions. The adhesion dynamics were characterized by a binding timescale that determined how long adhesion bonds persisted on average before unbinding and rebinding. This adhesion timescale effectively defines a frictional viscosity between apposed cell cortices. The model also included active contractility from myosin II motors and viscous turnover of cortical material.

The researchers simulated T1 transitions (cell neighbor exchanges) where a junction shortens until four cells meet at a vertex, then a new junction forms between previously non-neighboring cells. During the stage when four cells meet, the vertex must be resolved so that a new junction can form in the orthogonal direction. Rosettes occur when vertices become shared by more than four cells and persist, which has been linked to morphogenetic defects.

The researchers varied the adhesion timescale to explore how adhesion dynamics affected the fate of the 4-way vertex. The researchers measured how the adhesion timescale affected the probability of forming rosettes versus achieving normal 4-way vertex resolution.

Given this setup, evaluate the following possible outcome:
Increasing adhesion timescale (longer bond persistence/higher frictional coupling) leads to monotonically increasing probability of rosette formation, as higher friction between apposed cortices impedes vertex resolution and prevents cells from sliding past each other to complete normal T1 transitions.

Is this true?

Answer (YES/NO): YES